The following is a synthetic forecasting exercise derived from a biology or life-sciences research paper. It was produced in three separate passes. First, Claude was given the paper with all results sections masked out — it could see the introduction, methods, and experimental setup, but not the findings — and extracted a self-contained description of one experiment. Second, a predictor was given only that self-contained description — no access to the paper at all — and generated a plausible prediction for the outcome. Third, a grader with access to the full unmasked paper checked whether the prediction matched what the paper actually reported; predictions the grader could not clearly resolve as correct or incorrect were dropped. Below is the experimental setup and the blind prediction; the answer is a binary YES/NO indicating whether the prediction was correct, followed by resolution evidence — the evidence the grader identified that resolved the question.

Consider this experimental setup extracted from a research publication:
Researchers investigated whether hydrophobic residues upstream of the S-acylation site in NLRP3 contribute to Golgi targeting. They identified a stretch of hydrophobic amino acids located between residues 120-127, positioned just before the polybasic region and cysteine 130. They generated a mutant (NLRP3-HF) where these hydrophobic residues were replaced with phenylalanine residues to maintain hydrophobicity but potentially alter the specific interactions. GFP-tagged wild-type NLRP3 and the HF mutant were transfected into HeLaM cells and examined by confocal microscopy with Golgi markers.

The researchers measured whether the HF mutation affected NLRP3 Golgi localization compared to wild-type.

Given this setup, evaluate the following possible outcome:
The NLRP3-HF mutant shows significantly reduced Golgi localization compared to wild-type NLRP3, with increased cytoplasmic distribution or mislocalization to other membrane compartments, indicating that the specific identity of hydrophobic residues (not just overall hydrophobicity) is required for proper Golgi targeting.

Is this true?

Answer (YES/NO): YES